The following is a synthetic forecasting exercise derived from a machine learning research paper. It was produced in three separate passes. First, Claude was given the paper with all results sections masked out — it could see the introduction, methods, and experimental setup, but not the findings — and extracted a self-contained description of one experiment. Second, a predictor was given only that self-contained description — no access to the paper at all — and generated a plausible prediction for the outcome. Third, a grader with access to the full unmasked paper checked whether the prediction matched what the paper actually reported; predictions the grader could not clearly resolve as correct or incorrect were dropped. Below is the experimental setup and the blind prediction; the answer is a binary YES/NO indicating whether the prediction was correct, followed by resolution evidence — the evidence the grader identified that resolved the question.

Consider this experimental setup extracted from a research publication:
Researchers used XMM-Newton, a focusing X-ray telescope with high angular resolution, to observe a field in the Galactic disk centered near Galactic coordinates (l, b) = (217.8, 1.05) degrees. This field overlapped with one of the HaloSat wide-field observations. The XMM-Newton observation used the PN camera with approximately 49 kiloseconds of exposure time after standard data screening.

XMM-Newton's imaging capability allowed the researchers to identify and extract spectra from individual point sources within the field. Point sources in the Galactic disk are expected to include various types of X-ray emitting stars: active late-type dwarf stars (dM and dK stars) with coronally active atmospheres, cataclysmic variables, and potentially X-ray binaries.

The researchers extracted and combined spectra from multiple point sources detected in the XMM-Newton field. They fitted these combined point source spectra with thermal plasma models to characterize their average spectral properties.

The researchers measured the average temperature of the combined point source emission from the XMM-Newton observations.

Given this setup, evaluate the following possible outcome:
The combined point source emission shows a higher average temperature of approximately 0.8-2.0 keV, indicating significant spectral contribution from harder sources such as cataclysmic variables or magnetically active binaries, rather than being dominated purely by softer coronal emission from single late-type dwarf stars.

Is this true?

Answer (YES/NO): NO